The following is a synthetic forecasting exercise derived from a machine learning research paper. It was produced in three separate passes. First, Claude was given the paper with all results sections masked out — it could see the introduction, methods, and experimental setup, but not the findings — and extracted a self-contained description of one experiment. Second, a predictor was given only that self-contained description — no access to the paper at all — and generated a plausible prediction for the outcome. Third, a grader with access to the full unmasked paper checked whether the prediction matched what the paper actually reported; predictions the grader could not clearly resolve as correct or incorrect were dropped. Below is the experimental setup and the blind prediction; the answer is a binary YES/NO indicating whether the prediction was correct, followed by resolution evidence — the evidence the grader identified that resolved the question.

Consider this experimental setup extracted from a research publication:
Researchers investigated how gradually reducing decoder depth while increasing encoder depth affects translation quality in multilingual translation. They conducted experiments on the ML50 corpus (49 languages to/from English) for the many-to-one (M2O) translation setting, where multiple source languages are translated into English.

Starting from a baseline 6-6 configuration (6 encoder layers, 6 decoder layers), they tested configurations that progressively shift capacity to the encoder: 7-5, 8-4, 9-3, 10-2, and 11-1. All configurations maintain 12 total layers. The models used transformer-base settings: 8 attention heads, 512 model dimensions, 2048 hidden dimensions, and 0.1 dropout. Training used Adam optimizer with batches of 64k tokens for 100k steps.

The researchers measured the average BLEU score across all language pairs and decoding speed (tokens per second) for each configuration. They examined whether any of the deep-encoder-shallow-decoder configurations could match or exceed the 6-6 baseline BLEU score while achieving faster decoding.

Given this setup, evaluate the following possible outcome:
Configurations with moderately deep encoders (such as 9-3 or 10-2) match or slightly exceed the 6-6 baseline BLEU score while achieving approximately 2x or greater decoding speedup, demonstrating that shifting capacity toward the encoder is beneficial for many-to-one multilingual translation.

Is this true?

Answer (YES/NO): NO